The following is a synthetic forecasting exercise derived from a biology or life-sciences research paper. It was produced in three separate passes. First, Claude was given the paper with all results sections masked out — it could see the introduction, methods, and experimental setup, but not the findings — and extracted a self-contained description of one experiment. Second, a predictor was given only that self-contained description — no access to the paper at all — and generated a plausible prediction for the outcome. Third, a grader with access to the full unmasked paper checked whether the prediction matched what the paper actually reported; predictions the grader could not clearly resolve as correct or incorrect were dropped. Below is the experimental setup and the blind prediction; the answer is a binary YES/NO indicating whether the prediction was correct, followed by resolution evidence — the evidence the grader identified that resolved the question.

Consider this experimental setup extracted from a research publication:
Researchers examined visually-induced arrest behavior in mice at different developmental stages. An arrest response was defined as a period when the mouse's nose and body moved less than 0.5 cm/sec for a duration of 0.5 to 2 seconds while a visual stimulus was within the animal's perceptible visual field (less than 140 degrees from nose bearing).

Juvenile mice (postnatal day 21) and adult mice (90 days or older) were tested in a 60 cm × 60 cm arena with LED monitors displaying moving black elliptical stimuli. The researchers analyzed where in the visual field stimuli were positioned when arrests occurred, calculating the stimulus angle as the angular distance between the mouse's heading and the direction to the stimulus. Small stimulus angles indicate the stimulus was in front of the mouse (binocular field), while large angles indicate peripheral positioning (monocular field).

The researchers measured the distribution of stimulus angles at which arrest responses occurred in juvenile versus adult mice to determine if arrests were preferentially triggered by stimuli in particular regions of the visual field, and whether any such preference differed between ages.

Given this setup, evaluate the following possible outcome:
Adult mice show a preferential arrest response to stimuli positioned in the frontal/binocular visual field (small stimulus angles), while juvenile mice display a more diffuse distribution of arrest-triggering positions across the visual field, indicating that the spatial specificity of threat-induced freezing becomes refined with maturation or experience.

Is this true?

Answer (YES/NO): NO